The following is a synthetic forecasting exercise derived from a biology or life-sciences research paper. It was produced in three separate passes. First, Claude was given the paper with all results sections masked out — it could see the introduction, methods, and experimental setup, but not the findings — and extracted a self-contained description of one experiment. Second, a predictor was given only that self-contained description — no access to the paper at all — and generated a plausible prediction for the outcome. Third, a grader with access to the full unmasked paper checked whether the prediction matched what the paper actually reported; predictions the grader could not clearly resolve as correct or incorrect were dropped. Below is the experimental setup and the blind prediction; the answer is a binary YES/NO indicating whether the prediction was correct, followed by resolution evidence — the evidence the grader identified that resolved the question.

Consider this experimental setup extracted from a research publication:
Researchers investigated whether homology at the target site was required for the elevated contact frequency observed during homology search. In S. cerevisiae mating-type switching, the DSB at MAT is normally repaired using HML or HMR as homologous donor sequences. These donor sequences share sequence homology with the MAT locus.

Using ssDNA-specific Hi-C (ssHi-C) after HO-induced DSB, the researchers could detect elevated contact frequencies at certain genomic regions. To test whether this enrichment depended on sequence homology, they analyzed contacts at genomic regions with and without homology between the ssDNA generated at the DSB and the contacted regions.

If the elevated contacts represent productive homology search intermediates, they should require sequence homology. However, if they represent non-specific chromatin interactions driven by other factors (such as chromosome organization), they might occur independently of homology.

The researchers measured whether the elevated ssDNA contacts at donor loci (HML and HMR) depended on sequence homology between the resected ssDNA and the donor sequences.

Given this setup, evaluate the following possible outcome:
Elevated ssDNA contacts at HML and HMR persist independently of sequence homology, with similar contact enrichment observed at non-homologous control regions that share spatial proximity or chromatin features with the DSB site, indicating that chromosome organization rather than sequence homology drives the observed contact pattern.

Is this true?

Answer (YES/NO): NO